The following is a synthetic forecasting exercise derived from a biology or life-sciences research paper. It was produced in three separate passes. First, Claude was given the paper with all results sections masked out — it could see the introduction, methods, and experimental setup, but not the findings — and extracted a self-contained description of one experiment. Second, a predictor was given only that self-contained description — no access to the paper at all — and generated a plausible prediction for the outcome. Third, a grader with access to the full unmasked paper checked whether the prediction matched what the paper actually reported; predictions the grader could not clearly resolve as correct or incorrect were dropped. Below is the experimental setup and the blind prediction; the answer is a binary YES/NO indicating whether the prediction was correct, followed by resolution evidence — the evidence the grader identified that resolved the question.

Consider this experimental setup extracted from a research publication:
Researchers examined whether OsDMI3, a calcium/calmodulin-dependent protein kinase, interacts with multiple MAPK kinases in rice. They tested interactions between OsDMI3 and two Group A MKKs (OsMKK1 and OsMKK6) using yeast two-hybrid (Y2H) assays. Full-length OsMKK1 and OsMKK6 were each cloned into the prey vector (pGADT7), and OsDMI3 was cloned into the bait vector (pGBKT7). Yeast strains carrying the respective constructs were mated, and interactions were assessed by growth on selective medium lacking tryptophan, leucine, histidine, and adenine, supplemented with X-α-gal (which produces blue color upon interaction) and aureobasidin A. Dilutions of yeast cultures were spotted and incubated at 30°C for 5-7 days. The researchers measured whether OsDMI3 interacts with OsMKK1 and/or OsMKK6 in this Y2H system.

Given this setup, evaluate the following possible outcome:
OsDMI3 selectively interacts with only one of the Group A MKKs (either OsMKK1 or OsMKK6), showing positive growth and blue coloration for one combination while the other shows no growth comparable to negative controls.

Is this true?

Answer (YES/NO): NO